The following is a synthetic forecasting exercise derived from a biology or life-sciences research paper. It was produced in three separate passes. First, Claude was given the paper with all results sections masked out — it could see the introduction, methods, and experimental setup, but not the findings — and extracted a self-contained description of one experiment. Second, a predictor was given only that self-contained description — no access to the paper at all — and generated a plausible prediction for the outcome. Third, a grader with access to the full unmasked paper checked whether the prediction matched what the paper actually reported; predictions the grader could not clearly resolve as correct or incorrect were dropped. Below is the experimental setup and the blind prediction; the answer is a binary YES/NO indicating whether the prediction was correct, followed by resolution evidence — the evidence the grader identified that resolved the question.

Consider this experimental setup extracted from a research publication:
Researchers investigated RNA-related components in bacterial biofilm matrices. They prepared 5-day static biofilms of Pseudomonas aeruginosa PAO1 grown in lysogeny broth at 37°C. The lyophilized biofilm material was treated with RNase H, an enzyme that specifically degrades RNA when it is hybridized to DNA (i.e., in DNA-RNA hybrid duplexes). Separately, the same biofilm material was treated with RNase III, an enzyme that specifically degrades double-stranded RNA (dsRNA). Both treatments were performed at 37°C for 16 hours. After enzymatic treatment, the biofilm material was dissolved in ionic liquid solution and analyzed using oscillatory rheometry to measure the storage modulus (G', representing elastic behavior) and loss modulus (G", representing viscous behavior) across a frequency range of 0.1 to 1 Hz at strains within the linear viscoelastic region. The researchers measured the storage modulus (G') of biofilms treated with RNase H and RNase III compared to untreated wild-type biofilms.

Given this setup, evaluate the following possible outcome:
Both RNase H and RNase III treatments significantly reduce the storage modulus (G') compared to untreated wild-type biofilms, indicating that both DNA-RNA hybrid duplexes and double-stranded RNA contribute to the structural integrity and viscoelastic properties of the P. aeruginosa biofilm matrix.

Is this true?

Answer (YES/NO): NO